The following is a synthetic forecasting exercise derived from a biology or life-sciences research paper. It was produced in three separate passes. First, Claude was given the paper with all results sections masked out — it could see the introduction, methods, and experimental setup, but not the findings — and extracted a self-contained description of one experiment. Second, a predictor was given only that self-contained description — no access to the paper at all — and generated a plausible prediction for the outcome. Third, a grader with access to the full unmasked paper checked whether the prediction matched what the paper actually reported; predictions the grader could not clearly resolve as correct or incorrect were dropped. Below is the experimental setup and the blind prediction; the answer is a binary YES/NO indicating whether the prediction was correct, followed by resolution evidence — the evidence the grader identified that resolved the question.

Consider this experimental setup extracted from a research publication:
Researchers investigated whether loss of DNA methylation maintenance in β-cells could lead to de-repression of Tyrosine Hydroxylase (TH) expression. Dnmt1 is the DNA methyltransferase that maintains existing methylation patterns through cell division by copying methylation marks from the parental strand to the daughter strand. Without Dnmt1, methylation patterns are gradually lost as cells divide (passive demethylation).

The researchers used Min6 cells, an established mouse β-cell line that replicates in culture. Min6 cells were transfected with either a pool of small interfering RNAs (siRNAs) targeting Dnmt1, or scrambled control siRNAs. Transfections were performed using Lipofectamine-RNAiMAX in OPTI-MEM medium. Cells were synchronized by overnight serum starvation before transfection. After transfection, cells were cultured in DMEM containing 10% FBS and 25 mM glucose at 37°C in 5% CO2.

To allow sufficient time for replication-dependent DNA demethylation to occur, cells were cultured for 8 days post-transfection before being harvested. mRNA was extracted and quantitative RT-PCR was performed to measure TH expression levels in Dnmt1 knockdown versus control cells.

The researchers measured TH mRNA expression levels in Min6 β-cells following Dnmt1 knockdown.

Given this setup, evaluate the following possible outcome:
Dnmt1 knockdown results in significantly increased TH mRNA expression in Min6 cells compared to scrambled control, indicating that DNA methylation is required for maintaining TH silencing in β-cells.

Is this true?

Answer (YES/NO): YES